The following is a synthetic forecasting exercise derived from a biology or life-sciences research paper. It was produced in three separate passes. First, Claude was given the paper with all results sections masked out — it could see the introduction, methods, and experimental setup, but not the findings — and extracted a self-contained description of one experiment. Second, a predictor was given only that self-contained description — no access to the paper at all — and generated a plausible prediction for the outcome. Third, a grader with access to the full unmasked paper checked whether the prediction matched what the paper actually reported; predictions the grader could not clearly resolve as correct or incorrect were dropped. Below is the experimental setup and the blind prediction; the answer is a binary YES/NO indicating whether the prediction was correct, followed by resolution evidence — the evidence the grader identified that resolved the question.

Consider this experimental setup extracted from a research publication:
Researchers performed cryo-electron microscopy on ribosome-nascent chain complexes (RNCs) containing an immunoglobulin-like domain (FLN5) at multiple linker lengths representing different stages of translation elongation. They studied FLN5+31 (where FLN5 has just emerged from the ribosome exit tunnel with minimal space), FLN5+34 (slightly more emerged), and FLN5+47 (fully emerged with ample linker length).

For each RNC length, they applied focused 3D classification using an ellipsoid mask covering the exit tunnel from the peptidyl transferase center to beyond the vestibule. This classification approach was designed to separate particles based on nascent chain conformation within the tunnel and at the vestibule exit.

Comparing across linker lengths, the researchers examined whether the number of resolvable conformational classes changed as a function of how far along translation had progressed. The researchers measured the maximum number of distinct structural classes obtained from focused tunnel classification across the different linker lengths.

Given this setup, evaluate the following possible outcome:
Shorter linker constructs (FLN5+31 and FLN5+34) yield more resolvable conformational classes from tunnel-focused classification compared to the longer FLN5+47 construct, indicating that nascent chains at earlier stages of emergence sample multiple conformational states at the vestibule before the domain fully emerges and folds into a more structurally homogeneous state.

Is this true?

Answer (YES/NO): YES